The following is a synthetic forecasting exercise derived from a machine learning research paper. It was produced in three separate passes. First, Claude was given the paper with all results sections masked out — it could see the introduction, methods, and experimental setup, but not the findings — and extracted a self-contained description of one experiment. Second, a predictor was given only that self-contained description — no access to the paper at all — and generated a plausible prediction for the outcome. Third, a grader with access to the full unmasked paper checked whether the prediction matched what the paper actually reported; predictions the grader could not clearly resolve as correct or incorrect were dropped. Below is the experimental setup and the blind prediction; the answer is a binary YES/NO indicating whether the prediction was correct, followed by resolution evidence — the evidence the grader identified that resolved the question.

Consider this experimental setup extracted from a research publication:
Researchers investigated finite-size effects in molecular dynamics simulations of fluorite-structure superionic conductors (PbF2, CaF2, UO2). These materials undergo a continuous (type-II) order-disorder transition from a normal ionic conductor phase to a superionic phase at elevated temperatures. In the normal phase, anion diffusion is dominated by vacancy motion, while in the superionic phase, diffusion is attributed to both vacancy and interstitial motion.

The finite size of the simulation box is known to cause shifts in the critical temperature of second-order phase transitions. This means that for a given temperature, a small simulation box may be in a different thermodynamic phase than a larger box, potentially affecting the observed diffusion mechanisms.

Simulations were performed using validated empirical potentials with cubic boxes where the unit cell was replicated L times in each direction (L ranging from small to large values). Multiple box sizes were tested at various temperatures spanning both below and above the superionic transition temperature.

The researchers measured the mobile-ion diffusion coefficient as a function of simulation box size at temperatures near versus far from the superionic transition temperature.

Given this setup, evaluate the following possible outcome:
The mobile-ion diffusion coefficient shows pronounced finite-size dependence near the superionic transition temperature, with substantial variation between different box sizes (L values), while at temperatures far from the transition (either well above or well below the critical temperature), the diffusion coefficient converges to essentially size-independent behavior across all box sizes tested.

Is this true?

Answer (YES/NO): NO